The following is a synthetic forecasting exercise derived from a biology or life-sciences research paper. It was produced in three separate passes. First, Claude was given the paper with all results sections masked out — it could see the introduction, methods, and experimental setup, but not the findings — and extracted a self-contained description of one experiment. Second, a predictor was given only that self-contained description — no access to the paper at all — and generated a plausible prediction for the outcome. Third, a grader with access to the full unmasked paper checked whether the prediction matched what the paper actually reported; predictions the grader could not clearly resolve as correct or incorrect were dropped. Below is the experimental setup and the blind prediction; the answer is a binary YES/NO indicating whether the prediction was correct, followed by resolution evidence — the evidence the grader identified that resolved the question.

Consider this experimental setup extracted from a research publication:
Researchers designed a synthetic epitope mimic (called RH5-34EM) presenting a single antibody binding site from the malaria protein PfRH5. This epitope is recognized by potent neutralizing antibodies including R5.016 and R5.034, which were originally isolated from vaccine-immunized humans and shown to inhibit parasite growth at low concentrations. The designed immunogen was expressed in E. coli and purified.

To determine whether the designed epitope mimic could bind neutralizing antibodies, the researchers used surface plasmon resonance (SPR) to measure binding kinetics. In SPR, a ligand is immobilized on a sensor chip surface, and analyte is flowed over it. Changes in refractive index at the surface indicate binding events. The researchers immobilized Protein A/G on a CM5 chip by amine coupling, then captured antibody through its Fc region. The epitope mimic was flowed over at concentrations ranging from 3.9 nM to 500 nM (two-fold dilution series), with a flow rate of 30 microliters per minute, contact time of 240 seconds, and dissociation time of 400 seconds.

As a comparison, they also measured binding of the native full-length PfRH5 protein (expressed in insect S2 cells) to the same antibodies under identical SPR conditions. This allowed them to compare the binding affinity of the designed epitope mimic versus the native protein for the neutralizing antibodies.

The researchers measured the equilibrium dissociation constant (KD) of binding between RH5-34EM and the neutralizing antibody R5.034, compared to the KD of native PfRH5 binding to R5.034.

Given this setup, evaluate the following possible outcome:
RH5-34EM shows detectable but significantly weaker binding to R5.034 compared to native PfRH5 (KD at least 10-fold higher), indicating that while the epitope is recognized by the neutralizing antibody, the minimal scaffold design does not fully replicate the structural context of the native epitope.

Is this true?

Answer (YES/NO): NO